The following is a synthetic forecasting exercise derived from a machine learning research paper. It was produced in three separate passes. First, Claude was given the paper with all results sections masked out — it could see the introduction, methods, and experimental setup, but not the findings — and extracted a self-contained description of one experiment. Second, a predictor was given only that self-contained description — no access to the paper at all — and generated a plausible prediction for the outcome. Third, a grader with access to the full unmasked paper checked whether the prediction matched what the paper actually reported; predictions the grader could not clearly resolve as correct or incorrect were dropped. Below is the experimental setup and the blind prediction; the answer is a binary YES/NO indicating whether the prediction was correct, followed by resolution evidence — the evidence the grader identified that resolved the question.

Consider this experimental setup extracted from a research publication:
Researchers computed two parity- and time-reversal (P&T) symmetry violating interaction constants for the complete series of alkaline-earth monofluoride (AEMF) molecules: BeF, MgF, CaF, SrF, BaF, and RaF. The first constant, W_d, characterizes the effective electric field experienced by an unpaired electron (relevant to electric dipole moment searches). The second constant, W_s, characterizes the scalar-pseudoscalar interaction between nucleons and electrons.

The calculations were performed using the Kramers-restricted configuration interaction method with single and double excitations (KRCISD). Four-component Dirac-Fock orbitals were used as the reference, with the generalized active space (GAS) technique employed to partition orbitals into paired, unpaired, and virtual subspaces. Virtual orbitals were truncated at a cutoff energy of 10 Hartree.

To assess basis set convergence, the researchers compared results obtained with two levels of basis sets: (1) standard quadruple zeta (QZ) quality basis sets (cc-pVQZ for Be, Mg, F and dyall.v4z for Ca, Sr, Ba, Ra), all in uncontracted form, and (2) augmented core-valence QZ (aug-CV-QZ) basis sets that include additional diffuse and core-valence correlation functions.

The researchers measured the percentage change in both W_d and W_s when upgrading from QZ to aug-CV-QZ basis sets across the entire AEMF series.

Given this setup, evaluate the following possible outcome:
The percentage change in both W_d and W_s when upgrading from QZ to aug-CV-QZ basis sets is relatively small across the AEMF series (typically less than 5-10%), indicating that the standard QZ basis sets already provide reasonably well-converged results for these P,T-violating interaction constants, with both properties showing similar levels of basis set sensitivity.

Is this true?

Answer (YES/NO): NO